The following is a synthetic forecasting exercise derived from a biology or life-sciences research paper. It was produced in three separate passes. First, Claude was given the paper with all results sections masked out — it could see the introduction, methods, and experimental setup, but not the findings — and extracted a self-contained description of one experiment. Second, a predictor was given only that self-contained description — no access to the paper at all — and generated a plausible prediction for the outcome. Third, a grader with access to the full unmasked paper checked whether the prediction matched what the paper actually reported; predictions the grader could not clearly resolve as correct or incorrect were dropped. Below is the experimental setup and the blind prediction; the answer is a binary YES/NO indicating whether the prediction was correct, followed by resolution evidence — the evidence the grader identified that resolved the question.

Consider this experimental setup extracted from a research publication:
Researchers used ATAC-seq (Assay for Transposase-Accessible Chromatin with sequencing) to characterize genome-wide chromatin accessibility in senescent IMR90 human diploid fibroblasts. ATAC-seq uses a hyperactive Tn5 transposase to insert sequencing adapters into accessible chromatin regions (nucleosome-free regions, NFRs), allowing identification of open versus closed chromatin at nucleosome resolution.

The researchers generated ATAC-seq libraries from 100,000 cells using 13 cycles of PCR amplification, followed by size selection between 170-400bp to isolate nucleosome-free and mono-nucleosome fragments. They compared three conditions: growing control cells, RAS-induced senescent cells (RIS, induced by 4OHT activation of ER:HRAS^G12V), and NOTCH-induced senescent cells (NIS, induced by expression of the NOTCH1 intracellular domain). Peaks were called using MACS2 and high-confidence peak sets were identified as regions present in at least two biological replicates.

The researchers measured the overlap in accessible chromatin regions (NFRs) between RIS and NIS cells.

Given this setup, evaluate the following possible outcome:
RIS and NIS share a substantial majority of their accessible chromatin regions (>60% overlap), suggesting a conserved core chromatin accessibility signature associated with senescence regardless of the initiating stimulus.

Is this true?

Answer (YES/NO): YES